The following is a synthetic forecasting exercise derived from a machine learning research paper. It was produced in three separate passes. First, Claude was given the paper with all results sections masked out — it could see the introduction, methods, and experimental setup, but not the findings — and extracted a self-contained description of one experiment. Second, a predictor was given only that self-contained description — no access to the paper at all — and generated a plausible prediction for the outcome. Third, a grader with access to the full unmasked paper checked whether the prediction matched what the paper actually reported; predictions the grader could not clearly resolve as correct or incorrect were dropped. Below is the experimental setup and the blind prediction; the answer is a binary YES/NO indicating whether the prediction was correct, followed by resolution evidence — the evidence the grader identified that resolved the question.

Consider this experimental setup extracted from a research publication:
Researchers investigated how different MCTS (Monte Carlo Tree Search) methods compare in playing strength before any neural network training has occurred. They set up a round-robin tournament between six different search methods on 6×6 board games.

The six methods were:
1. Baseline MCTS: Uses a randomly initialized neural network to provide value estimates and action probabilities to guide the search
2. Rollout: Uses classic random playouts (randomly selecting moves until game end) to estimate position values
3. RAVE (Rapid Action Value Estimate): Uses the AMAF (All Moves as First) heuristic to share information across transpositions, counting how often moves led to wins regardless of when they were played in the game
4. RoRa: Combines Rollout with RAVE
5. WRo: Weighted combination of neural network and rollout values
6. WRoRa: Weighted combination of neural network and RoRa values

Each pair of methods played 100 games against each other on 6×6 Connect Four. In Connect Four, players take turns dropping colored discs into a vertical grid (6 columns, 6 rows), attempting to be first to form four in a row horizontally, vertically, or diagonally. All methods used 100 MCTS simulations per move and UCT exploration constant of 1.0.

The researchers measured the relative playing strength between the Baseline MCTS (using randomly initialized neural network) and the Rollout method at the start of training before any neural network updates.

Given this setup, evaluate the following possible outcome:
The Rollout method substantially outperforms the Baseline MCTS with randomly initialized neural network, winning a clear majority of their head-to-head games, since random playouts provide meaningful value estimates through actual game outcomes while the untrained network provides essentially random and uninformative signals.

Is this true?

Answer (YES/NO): YES